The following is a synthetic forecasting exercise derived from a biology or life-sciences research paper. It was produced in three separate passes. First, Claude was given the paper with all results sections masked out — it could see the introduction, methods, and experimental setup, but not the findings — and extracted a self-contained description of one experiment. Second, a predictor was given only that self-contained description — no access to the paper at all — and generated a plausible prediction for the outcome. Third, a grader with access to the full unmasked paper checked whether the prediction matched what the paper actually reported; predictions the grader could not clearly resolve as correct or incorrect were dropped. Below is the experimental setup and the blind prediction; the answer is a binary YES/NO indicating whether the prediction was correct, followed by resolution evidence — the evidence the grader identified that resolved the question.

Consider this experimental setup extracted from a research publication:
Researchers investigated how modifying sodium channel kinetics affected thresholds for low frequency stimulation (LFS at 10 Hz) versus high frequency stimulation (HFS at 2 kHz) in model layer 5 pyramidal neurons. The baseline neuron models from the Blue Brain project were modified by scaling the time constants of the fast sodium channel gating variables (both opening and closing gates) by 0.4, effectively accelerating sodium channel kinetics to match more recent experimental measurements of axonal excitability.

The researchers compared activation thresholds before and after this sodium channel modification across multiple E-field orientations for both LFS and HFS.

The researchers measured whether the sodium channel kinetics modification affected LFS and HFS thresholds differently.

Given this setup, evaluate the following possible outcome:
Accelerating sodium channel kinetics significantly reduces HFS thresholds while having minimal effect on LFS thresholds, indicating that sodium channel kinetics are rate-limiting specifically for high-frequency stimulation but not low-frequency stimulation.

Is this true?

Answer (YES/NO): YES